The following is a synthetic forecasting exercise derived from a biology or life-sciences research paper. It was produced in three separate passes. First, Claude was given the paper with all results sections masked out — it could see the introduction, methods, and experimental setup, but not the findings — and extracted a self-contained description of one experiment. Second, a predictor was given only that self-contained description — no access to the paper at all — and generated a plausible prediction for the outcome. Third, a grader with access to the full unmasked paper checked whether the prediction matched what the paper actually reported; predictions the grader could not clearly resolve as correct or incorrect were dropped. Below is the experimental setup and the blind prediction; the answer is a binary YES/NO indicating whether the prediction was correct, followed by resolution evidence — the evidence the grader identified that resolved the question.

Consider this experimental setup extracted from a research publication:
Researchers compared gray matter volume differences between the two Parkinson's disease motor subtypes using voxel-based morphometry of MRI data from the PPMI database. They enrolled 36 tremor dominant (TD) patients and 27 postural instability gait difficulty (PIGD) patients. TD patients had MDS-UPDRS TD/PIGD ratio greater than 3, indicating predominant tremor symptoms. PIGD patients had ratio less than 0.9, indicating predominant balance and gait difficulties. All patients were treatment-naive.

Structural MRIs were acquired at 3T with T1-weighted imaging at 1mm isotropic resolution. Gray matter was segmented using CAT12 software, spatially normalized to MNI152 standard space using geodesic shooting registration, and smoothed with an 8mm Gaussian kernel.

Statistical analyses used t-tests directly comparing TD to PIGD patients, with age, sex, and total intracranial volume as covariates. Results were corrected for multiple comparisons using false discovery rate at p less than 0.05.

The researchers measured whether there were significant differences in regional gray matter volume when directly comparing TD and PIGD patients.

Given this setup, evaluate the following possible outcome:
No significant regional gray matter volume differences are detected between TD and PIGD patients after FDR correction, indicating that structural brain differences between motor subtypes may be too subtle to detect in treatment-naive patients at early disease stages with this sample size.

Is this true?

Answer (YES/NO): YES